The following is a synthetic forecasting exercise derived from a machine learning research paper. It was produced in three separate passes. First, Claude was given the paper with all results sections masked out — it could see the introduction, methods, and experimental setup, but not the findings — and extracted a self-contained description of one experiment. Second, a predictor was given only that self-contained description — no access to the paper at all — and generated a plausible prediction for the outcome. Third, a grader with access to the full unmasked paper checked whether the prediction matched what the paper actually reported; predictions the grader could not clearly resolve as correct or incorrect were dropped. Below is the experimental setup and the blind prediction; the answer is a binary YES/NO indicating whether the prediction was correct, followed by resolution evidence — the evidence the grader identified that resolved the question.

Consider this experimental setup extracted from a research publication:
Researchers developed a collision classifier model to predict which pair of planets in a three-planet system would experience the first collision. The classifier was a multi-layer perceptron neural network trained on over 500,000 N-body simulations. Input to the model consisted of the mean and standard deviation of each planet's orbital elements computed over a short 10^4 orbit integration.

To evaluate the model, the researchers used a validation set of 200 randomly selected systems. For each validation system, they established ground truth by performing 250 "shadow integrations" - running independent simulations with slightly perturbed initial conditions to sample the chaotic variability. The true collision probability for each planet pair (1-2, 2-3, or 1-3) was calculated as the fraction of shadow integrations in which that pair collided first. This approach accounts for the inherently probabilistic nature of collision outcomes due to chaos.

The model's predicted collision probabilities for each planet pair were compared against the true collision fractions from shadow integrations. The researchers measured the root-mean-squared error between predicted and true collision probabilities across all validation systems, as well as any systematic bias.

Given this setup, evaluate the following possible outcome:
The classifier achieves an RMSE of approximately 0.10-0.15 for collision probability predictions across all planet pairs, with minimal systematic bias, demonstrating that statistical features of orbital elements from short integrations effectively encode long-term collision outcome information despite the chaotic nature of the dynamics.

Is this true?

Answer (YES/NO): YES